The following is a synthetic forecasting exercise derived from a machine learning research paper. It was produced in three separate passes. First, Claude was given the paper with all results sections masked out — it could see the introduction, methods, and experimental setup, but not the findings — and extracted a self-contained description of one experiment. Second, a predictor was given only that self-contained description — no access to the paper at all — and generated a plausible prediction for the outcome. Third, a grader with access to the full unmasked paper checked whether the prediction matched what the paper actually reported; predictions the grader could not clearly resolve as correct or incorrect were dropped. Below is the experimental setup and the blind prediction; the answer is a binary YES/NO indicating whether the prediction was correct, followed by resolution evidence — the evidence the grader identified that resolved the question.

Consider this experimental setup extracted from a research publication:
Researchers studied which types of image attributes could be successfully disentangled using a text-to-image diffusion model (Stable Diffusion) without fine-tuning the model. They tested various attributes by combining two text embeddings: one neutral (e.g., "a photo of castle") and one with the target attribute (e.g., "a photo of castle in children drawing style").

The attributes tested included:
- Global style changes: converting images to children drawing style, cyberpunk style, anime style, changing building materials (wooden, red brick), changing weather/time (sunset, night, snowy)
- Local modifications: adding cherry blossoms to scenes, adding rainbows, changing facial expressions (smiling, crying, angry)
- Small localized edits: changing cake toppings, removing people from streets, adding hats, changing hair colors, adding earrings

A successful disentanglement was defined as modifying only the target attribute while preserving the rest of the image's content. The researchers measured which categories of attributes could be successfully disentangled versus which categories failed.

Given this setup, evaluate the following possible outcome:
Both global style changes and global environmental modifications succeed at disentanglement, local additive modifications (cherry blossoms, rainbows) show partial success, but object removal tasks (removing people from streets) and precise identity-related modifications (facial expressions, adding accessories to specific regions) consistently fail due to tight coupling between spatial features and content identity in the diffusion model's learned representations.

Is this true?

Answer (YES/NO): NO